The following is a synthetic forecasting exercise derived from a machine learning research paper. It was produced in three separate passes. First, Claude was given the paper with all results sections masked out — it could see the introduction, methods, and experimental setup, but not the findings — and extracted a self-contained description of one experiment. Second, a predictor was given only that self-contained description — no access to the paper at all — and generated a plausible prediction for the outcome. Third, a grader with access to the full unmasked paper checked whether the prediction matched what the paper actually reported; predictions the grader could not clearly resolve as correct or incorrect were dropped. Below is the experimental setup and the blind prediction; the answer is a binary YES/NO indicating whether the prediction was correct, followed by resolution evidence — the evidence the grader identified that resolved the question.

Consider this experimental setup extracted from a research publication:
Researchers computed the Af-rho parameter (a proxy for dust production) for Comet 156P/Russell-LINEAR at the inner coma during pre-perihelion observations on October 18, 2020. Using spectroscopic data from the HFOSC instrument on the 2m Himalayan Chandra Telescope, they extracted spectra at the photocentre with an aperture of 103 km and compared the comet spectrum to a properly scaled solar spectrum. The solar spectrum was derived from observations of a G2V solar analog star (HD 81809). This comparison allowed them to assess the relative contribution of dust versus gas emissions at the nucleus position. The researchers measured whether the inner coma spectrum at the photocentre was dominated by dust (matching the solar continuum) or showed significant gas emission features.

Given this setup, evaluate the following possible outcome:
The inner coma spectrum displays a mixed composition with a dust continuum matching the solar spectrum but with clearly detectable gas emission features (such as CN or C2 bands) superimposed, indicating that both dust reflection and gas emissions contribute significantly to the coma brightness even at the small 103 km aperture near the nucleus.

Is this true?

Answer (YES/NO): NO